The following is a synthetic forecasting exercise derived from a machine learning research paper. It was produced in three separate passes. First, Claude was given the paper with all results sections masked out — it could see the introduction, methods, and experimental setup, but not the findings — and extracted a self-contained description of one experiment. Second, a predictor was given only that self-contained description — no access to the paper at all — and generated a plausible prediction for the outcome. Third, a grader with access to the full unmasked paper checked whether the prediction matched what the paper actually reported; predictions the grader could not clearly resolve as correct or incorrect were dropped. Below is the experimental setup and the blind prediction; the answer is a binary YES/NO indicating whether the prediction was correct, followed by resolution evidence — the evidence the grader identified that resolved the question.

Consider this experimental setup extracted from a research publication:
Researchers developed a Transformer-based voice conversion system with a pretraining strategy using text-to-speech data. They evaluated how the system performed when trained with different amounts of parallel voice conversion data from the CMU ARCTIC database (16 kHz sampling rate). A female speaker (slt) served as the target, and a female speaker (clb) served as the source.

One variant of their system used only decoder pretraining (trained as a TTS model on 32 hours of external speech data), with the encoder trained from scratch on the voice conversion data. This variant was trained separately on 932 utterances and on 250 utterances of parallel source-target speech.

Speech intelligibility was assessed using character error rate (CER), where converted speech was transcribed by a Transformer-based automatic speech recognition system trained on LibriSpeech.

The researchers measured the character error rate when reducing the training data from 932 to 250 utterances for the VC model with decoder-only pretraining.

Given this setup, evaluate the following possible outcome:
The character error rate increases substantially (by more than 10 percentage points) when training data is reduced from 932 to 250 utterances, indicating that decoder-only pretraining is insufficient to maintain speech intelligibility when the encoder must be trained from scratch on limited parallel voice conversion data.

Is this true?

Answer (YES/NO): YES